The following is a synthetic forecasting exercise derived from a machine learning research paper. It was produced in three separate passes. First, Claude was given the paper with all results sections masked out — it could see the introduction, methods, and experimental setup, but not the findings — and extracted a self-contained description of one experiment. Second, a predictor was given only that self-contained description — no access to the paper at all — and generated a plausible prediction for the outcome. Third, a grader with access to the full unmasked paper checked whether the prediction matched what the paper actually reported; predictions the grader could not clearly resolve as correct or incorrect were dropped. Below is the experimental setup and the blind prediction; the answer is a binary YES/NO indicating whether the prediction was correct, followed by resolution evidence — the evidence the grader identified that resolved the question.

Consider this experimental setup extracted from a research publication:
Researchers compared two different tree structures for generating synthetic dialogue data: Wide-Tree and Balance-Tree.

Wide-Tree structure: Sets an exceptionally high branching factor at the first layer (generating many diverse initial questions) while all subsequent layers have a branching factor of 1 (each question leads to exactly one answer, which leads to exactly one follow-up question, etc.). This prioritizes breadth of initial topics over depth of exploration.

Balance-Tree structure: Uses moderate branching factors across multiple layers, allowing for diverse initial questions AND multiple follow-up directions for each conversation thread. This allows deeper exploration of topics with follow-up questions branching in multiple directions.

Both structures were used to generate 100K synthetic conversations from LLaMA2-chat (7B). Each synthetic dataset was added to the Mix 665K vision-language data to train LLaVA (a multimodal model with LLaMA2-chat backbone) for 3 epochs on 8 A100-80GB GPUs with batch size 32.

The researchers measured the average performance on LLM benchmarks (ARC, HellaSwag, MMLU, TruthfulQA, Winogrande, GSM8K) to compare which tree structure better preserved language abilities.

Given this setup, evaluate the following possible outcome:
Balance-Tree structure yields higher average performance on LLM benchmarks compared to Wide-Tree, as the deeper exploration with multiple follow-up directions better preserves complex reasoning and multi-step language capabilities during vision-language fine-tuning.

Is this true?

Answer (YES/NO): YES